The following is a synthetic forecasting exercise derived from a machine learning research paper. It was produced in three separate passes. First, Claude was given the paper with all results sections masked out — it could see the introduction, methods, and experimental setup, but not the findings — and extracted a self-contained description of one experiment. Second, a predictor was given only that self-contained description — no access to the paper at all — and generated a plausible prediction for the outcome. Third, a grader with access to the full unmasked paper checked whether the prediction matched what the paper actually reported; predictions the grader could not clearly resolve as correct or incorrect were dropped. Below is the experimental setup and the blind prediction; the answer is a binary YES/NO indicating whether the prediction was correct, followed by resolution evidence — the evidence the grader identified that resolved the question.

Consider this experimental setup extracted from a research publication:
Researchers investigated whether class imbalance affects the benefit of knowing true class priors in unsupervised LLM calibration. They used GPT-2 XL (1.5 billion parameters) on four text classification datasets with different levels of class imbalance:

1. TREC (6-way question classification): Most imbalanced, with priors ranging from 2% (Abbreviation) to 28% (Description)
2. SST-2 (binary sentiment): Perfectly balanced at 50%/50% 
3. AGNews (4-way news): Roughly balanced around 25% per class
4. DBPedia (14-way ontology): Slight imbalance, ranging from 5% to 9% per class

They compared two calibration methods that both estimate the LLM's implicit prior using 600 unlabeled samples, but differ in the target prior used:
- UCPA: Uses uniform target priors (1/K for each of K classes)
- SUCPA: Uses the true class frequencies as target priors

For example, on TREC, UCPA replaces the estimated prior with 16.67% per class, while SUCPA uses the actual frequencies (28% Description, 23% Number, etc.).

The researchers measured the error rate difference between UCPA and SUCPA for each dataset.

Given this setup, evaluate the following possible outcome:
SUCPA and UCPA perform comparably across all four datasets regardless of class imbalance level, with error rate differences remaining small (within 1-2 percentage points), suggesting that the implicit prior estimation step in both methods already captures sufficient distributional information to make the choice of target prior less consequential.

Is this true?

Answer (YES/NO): NO